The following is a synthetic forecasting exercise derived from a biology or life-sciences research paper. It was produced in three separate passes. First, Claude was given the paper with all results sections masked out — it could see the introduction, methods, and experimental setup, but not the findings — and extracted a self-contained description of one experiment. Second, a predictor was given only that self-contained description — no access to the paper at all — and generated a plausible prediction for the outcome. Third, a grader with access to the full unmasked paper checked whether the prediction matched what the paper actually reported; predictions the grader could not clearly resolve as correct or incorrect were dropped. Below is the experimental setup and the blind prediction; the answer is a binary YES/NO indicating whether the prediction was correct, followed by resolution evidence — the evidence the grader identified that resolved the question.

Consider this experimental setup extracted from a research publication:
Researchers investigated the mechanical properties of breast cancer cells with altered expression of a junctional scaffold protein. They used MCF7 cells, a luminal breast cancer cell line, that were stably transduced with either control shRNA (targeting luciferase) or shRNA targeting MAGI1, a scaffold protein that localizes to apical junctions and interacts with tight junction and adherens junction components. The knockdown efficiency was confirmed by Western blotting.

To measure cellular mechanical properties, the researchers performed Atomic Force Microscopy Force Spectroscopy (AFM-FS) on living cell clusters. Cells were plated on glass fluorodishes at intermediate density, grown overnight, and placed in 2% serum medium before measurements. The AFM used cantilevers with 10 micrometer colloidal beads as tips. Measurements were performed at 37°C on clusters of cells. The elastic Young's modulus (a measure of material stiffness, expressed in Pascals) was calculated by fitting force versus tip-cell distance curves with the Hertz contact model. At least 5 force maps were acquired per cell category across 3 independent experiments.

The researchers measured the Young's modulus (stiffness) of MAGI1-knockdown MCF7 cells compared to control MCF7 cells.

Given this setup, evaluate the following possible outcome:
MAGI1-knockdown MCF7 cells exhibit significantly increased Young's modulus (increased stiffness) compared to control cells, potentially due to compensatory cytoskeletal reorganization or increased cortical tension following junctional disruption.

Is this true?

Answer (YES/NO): YES